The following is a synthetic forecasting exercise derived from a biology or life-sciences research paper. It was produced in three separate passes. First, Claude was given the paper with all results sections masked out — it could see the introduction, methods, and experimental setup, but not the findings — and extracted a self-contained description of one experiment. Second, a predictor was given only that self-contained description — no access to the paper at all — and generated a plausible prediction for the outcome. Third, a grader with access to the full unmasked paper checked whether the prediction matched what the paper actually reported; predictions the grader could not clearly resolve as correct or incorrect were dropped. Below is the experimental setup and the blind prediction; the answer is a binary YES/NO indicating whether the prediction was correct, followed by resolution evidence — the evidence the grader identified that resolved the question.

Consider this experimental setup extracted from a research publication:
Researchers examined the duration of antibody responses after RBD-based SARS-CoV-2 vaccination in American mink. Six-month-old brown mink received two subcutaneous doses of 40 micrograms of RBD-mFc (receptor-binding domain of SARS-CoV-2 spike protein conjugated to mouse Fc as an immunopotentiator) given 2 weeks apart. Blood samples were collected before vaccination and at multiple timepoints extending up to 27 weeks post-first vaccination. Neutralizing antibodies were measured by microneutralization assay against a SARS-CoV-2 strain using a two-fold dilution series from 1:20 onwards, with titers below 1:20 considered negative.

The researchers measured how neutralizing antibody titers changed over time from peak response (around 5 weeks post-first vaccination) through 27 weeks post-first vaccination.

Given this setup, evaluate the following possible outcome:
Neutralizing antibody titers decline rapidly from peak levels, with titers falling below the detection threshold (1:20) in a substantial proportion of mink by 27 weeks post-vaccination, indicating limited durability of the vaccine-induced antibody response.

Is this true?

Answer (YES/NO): NO